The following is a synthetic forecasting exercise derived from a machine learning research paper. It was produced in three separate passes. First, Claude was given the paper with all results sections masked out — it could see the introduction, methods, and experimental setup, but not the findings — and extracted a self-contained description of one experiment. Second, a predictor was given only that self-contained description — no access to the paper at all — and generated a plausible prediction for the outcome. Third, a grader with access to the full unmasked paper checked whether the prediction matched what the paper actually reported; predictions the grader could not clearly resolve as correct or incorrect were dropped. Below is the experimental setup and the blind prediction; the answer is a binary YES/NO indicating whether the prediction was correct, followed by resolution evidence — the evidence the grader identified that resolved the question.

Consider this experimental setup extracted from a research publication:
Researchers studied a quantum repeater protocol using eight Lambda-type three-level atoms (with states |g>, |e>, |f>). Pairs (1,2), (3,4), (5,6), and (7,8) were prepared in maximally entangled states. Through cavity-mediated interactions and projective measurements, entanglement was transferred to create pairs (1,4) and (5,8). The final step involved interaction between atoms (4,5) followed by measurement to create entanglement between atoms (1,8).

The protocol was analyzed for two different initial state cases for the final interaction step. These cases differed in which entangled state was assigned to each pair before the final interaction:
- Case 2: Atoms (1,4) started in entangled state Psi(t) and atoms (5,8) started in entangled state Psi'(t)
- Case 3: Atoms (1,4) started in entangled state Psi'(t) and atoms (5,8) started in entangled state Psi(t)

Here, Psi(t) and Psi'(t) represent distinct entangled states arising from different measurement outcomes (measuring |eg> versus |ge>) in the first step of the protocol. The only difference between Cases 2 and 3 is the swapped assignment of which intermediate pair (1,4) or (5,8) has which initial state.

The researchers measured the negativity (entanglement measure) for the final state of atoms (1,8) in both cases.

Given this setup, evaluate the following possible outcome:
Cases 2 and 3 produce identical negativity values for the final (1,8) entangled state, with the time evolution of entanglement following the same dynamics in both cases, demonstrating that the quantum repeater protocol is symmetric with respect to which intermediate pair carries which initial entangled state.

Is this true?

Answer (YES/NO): YES